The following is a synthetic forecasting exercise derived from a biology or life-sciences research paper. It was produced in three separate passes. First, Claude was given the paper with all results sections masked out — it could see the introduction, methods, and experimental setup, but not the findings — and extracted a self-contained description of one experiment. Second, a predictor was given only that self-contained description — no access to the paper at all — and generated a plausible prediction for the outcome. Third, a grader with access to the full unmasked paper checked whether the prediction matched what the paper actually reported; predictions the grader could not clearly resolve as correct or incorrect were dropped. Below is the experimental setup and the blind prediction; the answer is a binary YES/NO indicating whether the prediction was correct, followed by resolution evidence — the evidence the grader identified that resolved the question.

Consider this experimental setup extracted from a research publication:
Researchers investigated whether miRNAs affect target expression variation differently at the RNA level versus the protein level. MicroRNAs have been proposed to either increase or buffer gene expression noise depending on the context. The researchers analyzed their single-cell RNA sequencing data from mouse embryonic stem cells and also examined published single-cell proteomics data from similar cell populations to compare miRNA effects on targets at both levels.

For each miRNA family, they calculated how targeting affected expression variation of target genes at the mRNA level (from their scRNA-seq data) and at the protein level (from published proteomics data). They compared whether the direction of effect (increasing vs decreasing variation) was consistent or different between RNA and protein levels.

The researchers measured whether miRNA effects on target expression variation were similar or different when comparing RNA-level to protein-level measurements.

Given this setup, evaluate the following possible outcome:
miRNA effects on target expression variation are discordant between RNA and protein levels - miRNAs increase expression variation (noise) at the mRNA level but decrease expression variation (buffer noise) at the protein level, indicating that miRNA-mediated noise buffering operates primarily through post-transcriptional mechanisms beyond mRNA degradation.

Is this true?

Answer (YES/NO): YES